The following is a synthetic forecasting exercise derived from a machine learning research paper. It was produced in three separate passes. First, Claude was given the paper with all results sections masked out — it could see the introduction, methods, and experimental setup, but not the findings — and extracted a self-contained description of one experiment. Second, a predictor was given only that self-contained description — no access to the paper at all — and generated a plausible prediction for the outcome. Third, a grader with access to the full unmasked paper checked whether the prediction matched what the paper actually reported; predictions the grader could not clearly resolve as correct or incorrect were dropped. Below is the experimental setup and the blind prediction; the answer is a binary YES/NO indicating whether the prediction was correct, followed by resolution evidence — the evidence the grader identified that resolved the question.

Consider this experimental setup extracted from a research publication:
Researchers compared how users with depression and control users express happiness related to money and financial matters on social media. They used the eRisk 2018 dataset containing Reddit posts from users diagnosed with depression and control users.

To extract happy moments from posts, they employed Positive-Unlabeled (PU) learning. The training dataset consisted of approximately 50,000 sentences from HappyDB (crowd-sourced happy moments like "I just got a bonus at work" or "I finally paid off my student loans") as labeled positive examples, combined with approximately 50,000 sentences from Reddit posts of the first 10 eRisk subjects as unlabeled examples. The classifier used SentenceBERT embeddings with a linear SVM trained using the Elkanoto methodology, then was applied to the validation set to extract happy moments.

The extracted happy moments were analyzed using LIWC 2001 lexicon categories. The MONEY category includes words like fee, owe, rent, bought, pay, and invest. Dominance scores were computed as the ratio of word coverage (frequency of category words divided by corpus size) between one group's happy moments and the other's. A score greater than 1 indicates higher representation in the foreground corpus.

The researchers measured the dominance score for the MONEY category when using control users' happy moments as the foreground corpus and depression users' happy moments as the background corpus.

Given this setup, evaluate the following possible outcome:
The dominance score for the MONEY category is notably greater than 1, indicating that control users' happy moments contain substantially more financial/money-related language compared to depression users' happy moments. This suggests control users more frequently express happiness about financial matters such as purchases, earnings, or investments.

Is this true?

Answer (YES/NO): YES